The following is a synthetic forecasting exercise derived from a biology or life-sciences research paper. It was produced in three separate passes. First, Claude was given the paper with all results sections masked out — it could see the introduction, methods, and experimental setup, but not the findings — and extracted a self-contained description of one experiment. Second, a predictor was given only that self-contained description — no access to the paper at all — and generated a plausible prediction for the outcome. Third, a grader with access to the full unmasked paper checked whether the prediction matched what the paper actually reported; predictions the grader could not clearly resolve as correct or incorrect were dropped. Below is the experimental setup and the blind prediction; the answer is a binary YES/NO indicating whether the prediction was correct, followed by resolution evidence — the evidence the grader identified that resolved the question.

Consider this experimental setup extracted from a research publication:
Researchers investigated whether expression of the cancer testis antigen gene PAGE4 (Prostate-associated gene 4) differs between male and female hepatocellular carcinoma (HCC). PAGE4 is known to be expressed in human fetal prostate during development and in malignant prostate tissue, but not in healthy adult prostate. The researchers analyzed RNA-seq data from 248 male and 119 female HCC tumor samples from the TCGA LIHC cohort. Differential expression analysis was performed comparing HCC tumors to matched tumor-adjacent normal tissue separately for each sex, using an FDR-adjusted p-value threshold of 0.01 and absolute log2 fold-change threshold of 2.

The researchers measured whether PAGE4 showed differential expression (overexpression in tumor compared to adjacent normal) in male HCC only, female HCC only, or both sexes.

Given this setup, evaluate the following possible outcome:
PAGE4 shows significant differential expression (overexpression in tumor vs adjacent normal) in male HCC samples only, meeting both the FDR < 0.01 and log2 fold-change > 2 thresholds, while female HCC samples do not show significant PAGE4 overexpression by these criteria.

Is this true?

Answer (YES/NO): YES